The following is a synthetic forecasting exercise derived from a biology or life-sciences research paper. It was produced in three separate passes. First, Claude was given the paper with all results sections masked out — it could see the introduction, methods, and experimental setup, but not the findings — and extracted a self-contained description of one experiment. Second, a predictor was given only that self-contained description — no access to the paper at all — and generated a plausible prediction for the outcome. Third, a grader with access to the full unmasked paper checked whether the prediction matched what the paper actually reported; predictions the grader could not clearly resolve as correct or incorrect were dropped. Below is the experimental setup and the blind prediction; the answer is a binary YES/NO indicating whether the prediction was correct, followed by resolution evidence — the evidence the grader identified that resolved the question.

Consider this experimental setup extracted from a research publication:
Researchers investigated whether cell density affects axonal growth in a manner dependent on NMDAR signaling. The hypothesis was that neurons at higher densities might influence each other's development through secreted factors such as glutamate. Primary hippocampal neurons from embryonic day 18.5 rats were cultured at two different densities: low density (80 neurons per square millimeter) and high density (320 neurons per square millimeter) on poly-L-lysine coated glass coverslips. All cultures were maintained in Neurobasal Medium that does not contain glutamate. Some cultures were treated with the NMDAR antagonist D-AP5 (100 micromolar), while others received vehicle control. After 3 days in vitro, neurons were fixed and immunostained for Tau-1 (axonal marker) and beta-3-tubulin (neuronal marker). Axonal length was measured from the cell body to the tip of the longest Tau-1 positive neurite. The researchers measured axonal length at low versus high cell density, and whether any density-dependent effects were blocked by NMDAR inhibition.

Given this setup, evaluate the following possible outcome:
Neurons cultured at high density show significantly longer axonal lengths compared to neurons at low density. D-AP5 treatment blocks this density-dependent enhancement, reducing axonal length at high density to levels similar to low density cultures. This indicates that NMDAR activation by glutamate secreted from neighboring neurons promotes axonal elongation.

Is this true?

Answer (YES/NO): YES